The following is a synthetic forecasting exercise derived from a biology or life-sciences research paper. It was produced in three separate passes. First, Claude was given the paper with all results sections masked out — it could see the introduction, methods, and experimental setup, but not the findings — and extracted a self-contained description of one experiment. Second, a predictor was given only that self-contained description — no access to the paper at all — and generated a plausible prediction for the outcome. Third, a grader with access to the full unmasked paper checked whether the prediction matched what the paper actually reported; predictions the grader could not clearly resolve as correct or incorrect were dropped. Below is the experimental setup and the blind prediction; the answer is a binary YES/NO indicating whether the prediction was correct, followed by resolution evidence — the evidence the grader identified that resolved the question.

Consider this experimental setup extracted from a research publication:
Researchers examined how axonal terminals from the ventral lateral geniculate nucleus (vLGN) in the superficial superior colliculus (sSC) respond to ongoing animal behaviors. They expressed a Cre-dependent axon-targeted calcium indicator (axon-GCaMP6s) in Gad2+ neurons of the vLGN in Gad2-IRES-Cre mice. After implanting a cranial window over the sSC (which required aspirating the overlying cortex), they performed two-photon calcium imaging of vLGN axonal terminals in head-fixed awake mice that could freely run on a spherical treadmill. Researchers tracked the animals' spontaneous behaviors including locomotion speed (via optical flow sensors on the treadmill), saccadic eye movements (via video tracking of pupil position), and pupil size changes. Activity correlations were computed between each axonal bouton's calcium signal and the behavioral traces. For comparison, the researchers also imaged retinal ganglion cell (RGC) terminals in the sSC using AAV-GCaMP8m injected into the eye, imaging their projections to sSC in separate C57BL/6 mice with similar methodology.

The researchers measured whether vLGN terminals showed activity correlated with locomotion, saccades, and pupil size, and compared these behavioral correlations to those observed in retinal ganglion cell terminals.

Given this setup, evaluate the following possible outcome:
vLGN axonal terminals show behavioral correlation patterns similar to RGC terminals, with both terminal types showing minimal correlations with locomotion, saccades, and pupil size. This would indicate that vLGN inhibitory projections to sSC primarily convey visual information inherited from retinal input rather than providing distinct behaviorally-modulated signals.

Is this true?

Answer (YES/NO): NO